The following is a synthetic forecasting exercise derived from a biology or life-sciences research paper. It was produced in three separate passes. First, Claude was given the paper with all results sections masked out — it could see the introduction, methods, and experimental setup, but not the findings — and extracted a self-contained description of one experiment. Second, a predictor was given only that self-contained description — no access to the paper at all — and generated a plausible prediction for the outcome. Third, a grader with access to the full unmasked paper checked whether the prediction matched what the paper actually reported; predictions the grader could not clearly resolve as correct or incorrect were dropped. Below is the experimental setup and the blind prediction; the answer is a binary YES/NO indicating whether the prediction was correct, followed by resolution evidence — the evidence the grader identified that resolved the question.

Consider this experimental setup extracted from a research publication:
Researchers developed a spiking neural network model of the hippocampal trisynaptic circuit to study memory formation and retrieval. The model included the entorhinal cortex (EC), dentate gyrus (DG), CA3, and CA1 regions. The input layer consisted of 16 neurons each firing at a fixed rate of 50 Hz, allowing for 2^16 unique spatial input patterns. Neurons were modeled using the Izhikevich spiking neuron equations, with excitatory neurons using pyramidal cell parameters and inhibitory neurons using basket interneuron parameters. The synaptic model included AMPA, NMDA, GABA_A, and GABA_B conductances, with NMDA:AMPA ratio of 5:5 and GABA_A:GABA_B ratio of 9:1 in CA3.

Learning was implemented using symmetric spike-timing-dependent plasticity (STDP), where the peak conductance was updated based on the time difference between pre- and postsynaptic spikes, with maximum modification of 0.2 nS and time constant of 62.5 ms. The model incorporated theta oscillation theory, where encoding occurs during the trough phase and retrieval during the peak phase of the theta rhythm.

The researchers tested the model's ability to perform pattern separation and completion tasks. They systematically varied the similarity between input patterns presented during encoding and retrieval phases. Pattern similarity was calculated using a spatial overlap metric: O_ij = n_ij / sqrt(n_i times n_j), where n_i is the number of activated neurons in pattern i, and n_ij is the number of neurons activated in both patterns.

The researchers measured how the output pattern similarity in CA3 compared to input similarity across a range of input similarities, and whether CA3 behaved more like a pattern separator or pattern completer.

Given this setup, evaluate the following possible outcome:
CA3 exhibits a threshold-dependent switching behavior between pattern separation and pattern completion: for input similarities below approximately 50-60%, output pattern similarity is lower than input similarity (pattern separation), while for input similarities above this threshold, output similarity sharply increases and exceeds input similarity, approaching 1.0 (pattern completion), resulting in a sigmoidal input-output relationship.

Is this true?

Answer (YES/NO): NO